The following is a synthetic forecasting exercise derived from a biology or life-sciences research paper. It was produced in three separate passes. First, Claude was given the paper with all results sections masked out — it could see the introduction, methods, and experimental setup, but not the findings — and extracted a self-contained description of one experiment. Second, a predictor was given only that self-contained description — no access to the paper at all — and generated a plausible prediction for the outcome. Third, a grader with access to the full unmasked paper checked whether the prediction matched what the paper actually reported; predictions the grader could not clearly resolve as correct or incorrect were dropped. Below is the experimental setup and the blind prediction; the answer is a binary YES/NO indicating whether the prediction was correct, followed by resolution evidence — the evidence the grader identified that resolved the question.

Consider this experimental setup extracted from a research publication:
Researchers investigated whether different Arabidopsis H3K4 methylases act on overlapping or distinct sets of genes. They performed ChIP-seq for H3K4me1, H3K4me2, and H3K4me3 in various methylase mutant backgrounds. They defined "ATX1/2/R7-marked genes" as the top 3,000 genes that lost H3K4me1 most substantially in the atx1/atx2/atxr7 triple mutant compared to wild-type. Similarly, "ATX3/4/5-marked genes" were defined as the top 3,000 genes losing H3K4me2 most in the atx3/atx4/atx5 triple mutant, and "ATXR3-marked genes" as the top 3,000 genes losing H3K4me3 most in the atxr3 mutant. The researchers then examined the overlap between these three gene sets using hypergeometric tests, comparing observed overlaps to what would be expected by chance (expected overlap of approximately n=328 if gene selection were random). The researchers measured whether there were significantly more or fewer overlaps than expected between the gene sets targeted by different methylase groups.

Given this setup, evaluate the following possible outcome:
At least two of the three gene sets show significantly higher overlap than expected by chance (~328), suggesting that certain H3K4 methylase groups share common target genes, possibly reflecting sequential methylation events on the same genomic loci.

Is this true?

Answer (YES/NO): NO